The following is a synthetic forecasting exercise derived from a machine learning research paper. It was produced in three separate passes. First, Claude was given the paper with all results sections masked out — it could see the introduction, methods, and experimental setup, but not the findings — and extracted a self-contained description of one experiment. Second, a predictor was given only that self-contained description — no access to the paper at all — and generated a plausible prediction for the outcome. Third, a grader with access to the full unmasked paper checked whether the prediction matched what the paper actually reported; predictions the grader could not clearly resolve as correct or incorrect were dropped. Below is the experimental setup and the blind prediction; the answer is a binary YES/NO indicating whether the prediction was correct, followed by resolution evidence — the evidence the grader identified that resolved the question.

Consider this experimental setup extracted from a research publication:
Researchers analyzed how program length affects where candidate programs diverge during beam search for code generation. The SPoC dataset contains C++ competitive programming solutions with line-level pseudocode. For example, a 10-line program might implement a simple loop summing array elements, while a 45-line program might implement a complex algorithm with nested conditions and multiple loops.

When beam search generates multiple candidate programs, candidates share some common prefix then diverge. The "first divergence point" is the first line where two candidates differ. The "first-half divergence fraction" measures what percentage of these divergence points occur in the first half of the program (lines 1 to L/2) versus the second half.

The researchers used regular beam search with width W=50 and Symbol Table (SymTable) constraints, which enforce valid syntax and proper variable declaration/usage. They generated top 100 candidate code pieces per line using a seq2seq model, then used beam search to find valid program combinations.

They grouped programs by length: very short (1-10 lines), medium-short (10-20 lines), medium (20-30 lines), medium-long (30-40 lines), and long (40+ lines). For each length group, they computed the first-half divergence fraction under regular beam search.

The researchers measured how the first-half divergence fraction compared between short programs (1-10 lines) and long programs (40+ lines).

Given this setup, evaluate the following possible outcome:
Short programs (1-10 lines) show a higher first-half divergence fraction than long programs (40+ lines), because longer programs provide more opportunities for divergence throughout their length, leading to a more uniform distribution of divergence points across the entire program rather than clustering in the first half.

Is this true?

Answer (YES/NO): NO